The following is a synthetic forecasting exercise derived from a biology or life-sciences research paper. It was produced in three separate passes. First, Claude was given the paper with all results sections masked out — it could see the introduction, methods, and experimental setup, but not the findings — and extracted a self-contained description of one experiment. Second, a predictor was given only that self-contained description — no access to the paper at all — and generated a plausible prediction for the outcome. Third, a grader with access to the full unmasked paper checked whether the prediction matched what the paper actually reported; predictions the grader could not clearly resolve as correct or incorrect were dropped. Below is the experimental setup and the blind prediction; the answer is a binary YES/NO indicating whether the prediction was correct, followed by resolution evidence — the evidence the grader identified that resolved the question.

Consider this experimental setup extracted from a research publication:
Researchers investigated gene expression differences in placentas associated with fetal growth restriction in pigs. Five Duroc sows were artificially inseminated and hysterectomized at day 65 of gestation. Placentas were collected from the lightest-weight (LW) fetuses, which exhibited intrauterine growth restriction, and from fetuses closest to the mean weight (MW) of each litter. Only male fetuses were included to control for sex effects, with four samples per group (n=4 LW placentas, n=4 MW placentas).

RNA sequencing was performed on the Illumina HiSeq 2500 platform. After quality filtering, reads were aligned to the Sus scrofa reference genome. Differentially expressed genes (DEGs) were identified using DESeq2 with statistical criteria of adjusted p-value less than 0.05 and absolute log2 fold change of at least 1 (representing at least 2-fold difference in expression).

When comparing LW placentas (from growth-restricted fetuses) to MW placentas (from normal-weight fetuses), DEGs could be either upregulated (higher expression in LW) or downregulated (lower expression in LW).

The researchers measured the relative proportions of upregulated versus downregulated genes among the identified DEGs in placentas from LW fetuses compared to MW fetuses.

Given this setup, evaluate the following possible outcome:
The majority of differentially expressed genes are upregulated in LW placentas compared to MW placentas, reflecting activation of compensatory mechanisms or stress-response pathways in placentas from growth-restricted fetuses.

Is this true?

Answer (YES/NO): YES